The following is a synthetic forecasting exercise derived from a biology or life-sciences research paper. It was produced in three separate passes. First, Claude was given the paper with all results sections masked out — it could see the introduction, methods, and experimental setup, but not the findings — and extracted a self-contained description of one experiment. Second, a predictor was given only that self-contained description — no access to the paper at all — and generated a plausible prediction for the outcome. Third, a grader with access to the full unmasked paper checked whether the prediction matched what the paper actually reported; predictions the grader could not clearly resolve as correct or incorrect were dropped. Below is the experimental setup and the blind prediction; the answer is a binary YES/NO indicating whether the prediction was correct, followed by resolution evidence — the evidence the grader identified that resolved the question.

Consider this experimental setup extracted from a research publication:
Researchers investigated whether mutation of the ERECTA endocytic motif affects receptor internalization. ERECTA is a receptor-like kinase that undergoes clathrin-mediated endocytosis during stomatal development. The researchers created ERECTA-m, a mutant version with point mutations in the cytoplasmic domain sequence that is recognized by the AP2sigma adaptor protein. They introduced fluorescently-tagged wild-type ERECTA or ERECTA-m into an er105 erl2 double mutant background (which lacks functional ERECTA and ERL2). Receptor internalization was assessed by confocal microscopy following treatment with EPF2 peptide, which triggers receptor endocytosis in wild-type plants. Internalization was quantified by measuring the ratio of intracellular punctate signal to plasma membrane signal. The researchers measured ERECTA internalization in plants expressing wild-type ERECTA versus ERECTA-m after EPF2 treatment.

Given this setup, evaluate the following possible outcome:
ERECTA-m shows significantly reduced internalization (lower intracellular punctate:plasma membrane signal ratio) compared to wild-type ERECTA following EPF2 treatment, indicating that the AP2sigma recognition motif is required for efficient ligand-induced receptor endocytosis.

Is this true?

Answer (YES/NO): YES